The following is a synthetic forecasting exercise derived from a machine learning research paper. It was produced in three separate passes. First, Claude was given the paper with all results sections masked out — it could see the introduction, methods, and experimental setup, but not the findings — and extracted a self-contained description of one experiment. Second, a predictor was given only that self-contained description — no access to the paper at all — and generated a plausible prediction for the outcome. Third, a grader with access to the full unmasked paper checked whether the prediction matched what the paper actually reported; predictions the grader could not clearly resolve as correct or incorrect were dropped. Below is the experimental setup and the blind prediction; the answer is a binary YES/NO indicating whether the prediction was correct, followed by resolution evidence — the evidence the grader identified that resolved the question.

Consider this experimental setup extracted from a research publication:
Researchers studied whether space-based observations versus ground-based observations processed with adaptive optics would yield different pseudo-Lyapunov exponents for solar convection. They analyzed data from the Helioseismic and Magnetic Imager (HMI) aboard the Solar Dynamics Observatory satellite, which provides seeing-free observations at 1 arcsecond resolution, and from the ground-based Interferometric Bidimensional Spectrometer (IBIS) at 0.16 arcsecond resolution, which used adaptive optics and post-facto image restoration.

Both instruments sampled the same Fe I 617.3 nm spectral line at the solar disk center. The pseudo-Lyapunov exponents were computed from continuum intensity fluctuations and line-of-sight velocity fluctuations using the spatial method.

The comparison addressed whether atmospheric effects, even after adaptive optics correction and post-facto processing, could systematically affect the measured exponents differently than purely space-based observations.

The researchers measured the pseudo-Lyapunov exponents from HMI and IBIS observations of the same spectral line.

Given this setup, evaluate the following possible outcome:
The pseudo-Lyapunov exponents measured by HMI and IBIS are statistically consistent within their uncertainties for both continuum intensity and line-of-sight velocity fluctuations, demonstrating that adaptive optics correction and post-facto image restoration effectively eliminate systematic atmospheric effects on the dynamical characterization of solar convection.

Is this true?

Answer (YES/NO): NO